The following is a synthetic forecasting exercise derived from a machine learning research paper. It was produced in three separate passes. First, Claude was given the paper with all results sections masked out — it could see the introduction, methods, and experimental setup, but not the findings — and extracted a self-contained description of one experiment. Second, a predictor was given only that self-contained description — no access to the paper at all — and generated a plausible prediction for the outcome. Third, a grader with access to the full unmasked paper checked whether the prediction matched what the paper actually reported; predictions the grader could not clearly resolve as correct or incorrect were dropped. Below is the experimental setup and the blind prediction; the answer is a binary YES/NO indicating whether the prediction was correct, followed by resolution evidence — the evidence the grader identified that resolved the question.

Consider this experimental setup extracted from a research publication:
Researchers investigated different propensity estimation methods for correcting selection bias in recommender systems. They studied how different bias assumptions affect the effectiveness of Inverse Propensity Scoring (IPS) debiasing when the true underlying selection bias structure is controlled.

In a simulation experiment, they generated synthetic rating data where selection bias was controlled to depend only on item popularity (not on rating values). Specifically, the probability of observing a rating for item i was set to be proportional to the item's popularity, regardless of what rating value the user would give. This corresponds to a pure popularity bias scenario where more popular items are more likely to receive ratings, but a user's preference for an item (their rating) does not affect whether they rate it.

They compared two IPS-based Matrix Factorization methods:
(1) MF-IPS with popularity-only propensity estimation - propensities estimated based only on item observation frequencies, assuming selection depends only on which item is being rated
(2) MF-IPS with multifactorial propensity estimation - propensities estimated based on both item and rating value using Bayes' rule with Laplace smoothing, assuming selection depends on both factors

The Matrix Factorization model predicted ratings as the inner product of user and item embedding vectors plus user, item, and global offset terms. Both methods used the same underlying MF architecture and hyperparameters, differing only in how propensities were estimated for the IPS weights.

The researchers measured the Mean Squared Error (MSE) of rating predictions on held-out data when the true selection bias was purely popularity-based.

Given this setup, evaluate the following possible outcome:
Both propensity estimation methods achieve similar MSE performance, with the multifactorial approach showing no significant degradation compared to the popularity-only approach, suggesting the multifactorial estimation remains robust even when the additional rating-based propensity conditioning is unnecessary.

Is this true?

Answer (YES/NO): YES